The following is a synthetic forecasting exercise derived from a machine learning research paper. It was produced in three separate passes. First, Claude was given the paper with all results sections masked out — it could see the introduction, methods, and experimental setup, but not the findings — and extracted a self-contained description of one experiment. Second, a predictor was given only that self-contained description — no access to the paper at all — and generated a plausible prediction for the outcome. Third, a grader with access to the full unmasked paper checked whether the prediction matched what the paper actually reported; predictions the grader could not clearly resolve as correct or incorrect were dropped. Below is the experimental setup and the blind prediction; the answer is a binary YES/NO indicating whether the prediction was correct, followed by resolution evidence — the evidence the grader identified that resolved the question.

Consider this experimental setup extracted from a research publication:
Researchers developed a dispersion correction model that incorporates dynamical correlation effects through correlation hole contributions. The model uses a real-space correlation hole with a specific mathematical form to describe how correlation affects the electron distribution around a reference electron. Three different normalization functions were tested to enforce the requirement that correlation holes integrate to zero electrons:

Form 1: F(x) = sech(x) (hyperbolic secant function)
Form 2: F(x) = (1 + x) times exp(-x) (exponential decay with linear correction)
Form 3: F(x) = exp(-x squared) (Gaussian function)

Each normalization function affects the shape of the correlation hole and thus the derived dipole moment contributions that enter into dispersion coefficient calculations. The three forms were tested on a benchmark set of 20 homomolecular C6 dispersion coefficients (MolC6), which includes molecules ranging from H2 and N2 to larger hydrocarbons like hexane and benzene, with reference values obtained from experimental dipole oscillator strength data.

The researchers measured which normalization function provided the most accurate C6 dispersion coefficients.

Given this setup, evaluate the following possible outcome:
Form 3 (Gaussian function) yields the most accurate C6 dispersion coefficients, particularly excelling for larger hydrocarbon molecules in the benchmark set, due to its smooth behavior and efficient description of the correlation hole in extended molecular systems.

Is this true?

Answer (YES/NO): NO